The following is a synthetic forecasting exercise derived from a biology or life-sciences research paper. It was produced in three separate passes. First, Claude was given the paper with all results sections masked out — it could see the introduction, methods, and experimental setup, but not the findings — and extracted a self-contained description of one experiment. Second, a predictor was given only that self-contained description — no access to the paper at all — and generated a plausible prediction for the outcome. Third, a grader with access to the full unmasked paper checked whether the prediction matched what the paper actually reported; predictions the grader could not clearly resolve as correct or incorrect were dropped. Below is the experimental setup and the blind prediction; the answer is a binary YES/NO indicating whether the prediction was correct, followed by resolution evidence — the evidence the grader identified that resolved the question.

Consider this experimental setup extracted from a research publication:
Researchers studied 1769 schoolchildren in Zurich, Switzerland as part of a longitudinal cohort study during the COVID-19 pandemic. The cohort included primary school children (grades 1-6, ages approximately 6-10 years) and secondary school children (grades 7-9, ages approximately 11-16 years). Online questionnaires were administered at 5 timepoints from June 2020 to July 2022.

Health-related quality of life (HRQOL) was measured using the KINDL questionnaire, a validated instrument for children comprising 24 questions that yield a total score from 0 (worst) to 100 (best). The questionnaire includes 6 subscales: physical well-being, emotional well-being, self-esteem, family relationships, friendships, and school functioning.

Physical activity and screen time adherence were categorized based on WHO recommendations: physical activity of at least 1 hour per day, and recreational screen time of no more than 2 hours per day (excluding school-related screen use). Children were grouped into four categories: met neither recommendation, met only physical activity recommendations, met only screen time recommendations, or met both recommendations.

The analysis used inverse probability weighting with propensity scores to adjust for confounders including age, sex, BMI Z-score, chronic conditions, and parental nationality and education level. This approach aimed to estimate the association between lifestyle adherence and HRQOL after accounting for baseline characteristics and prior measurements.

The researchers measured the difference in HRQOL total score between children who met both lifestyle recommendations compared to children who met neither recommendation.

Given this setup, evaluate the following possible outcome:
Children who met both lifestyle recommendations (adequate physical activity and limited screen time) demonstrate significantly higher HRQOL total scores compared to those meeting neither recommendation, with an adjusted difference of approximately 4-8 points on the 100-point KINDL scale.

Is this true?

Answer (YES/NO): NO